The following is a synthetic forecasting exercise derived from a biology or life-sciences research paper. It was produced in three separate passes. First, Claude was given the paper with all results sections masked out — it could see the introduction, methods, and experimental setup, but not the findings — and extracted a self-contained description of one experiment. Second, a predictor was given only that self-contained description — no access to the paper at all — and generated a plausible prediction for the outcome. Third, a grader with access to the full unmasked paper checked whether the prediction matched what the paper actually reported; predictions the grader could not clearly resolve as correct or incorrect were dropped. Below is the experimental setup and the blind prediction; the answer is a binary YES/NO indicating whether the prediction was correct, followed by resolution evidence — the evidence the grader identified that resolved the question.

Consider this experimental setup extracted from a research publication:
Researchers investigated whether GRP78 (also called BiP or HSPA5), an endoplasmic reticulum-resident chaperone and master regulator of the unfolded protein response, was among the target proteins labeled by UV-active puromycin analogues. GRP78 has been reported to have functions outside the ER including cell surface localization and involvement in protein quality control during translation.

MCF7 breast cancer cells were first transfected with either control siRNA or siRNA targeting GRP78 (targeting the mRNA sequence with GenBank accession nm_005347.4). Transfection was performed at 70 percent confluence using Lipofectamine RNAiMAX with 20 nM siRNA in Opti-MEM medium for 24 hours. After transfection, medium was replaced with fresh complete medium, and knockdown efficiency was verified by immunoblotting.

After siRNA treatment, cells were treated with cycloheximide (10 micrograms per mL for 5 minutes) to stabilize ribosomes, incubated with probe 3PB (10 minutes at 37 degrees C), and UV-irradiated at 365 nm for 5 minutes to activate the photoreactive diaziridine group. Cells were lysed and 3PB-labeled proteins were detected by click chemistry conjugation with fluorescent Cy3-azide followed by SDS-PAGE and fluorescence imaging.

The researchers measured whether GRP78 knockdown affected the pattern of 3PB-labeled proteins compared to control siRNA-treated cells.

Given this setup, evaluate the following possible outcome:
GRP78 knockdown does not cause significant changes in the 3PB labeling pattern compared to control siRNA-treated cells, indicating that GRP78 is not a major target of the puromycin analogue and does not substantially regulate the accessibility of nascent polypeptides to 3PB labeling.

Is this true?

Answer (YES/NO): NO